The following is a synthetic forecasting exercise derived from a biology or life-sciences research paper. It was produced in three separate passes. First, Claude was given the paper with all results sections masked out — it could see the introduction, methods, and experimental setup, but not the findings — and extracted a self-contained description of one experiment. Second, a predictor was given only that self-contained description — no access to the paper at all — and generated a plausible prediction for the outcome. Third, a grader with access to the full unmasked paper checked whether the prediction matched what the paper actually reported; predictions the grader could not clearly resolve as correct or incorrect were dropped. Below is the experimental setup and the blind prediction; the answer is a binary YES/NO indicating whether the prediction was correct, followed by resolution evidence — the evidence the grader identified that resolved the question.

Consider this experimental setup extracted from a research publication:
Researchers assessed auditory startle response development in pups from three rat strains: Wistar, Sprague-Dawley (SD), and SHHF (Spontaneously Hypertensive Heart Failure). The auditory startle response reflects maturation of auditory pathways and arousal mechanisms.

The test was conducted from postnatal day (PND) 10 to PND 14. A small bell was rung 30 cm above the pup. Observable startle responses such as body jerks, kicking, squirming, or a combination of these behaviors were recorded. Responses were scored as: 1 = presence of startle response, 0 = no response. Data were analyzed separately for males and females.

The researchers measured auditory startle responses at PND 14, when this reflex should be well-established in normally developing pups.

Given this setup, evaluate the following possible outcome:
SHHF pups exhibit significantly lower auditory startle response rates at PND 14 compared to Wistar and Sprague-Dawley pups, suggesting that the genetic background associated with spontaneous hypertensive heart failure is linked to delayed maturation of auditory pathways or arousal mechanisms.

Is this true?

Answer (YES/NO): YES